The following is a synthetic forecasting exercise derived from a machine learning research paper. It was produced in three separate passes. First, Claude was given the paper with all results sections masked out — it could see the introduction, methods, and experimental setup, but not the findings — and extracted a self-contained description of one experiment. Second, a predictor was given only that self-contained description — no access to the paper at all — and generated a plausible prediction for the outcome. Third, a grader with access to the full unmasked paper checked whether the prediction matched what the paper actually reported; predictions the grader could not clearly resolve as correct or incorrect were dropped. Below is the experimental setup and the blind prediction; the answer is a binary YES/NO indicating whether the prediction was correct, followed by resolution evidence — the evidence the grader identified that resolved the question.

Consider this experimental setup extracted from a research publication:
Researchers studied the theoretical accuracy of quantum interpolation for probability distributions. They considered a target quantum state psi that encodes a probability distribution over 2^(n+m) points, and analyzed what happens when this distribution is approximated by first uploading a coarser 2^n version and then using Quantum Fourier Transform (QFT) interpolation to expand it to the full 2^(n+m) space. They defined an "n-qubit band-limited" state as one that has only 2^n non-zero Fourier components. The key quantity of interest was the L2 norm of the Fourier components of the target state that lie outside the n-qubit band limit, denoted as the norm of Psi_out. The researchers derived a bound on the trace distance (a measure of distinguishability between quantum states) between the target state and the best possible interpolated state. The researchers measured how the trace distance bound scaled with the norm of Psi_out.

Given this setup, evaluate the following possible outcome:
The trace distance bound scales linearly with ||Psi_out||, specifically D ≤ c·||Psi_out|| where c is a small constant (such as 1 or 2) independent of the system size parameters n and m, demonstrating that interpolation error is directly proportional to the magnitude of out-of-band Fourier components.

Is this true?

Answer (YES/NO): YES